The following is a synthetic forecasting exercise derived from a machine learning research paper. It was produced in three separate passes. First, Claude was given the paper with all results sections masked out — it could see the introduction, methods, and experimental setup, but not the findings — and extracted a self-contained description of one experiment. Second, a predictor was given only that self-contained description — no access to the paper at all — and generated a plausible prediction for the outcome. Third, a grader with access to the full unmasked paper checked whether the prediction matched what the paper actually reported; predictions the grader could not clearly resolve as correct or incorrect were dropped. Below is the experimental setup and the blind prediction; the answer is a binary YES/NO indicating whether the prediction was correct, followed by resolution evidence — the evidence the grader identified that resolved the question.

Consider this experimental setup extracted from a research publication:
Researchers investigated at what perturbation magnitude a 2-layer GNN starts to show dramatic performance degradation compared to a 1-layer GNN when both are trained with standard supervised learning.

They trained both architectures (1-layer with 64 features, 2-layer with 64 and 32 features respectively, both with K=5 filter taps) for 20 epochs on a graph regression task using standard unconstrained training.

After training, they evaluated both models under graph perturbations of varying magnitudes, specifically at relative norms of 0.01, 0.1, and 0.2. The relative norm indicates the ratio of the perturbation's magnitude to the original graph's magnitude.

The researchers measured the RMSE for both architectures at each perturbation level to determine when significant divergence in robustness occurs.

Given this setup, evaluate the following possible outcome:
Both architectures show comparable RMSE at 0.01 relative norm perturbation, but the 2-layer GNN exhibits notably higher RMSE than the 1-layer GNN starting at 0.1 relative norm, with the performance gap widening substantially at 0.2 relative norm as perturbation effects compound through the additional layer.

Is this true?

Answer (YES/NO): YES